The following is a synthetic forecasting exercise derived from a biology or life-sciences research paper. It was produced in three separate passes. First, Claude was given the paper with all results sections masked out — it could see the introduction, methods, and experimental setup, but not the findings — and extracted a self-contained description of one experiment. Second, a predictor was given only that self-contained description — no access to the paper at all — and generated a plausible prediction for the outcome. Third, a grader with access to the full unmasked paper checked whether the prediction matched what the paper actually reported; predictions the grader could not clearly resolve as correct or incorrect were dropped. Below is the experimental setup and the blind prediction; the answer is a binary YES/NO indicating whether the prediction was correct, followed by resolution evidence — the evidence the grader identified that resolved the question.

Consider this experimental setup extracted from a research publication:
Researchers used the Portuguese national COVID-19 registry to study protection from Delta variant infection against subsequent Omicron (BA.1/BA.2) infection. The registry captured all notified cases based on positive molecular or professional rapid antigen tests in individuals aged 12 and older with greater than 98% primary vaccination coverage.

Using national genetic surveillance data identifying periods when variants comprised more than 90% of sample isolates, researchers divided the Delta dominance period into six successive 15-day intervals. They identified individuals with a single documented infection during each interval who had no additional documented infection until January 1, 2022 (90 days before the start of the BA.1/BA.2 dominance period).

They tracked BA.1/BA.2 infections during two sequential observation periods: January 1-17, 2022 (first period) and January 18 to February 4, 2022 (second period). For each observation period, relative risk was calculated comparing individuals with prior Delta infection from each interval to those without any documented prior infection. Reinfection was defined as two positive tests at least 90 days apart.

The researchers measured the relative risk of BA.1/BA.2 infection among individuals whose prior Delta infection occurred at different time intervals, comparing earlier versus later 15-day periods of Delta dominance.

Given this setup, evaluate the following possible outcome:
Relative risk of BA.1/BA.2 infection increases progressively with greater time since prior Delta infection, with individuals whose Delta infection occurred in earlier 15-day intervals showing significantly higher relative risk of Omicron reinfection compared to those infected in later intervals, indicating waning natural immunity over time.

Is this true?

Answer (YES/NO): YES